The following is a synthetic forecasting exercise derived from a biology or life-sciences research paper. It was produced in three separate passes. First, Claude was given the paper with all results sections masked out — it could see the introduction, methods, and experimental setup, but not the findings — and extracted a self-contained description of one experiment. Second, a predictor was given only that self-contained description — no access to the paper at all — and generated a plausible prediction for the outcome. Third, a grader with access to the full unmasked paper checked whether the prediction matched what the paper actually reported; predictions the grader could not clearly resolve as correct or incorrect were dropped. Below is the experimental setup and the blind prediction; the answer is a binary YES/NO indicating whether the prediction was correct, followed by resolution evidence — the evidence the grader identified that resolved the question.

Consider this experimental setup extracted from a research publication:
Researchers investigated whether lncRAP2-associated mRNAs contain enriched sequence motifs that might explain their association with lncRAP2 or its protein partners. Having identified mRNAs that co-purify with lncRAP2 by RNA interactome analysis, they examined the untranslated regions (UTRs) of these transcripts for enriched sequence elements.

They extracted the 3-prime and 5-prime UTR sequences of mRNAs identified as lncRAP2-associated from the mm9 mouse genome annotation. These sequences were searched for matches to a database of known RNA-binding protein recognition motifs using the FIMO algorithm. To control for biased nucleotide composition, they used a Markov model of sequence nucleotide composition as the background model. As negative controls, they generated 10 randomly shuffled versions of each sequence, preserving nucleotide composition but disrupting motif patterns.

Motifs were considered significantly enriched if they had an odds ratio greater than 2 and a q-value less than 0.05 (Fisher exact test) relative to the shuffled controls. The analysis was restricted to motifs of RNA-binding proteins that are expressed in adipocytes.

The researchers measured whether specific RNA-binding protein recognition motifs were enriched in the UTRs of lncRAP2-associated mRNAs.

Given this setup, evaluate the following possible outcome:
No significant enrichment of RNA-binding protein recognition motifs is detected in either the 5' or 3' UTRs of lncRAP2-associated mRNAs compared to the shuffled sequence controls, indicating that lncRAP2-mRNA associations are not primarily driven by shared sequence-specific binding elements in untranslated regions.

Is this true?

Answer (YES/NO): NO